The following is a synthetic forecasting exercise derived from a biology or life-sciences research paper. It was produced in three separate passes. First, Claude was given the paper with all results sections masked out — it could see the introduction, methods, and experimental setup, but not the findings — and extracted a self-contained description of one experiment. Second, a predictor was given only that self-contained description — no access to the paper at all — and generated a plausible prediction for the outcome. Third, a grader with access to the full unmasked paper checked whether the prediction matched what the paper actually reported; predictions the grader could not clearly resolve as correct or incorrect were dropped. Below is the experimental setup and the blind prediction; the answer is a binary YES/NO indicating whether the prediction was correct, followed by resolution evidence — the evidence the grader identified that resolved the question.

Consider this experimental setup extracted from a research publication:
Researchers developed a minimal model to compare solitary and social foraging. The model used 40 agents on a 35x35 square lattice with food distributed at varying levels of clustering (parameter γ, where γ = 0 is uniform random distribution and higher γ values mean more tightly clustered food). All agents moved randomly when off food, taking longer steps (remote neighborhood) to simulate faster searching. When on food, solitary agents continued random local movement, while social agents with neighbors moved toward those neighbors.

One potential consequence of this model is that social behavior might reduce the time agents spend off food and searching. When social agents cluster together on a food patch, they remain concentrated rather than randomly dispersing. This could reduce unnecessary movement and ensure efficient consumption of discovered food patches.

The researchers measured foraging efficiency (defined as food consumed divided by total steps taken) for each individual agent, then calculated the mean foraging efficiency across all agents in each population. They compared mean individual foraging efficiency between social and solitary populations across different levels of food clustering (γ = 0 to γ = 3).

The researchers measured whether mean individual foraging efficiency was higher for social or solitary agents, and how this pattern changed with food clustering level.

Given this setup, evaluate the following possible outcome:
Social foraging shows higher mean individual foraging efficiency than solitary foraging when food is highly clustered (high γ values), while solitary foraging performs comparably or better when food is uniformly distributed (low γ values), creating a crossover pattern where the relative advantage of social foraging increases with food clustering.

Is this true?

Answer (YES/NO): YES